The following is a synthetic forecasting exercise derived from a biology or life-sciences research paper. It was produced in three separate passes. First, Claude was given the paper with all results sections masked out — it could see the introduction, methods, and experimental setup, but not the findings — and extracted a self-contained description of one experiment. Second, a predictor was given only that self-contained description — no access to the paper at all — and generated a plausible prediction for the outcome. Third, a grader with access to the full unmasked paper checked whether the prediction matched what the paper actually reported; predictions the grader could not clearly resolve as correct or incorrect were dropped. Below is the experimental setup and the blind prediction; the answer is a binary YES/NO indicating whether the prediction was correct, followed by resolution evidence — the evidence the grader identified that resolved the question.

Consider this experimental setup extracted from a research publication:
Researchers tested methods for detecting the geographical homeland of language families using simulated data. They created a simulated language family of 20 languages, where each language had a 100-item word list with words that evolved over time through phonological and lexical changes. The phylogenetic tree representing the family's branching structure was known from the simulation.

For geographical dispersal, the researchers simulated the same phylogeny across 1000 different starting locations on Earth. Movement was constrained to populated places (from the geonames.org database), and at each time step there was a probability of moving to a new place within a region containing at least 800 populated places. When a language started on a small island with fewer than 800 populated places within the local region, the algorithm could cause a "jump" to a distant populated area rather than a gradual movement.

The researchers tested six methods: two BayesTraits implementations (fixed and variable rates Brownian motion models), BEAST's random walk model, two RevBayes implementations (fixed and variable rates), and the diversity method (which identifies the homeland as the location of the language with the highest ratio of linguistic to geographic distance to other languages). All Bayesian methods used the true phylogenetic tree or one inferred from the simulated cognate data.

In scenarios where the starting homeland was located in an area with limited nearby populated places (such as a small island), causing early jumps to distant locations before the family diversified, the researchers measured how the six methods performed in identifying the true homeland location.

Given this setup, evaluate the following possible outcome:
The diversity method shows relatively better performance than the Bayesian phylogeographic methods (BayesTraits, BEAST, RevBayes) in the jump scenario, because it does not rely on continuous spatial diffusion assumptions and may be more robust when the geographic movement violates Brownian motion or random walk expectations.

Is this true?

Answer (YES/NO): NO